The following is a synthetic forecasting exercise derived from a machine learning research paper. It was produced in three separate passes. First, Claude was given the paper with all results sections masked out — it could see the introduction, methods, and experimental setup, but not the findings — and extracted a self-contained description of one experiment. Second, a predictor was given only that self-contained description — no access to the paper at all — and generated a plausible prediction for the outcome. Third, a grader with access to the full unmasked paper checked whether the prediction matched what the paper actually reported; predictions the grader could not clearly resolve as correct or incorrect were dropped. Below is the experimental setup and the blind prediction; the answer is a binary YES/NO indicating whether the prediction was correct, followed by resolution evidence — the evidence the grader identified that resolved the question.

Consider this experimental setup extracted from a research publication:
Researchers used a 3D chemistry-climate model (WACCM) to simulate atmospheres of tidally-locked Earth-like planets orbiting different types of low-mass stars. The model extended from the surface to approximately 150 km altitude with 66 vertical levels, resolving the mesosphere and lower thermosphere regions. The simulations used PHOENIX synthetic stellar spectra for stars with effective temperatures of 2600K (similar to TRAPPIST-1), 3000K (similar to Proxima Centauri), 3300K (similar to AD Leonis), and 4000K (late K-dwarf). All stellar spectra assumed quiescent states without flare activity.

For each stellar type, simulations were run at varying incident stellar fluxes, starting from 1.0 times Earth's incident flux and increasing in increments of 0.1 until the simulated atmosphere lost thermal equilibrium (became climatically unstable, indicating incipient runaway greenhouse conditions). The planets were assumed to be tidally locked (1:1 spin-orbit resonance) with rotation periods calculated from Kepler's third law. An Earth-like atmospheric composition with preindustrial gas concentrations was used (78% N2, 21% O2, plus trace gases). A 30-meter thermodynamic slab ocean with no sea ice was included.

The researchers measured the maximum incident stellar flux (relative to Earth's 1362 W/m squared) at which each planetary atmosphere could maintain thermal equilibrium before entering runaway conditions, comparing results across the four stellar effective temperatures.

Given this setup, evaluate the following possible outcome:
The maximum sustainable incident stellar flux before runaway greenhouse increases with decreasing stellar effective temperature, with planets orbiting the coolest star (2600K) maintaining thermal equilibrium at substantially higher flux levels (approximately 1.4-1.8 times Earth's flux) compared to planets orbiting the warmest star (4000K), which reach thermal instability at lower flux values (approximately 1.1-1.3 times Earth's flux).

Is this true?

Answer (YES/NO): NO